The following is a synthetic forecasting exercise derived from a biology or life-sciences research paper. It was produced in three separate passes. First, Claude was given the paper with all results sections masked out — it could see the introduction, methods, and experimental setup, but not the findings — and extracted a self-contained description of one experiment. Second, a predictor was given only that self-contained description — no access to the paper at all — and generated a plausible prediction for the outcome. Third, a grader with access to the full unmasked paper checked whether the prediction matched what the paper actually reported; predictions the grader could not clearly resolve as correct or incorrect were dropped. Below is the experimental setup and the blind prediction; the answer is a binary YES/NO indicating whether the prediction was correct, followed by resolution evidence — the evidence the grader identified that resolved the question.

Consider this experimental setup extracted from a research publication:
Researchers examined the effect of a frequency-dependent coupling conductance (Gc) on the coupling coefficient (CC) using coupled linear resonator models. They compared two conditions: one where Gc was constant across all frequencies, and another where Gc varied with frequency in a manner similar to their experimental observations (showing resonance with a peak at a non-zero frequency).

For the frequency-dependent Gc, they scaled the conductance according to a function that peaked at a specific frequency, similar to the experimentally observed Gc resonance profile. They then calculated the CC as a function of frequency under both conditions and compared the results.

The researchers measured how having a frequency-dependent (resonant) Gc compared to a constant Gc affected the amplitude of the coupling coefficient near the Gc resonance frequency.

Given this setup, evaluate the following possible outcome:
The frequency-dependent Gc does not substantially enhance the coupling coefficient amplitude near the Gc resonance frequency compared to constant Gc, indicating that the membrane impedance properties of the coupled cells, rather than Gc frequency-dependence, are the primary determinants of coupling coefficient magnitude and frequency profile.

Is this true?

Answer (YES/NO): NO